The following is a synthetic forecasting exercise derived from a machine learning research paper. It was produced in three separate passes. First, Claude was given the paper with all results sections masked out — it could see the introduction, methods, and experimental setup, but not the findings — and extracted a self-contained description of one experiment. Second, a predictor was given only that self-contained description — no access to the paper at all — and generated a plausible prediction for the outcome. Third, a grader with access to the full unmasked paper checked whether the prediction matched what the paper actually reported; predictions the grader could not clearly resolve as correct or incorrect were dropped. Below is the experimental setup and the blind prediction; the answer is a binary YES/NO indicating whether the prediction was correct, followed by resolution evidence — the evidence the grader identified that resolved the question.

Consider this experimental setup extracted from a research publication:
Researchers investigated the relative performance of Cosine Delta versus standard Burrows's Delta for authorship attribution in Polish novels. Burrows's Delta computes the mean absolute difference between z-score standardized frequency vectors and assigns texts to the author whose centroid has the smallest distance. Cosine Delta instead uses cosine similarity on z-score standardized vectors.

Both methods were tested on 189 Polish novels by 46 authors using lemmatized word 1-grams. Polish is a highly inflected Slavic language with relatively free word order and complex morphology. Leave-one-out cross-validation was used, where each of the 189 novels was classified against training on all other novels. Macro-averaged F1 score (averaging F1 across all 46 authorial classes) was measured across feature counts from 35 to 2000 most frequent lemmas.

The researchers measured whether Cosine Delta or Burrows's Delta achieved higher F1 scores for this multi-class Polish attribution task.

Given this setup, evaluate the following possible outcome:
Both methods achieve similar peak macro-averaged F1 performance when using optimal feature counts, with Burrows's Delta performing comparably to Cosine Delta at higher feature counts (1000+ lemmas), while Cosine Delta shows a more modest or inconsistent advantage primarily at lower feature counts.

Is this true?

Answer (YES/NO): NO